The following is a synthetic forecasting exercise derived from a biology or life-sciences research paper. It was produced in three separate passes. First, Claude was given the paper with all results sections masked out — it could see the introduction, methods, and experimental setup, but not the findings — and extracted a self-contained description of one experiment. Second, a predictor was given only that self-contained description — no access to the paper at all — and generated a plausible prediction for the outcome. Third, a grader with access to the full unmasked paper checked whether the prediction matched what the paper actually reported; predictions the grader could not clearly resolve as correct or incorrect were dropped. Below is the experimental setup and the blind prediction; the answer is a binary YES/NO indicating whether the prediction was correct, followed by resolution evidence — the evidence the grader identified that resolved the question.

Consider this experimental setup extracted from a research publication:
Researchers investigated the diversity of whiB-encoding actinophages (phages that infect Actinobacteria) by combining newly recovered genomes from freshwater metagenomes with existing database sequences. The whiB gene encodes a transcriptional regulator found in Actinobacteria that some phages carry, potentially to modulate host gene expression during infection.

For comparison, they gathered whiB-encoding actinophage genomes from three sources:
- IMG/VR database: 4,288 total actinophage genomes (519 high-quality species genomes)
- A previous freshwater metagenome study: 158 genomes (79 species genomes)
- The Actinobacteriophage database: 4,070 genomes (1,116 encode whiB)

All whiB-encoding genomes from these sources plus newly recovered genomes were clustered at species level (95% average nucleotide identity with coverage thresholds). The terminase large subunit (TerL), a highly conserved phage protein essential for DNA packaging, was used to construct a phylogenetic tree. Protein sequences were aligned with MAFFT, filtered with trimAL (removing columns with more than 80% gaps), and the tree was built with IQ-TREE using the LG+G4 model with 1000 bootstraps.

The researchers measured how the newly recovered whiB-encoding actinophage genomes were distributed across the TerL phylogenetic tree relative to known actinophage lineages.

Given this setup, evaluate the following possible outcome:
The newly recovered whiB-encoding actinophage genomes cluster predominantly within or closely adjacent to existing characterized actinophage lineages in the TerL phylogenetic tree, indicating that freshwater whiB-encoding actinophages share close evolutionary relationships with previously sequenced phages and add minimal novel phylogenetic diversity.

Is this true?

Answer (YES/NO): NO